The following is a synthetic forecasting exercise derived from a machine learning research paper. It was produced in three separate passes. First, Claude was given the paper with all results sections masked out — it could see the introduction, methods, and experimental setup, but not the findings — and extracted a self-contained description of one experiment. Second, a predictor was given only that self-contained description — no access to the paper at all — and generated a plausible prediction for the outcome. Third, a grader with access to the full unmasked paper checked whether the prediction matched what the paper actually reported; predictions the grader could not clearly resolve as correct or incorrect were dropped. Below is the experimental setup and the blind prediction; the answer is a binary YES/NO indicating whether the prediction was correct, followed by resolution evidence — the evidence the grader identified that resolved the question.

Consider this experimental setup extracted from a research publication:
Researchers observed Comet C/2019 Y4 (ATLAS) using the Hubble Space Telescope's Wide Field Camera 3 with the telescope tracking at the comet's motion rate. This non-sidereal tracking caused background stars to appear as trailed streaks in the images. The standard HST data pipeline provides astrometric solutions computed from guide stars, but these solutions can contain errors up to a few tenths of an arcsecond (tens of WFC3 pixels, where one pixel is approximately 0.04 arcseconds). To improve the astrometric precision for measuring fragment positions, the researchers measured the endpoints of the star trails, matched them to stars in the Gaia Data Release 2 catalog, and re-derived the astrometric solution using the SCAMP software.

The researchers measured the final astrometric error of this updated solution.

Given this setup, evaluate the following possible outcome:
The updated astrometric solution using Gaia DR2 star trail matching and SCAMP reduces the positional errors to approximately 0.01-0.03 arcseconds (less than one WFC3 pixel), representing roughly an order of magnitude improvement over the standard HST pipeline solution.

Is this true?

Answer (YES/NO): YES